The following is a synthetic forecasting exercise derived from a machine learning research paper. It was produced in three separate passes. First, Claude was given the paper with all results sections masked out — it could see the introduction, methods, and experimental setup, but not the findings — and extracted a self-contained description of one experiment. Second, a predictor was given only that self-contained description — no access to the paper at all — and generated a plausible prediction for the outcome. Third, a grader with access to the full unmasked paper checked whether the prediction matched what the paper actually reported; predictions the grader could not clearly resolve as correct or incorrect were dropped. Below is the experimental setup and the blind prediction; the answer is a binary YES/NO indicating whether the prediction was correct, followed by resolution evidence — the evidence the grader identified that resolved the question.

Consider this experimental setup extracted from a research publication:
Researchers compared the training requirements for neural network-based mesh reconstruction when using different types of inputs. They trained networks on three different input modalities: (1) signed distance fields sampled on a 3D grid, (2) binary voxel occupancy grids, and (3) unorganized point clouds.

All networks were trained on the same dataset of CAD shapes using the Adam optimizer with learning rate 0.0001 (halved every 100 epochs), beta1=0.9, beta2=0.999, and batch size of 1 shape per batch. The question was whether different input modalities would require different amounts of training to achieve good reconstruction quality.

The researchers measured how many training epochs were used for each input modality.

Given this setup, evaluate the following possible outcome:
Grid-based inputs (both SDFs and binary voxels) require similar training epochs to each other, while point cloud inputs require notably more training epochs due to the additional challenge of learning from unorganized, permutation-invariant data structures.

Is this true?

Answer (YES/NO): NO